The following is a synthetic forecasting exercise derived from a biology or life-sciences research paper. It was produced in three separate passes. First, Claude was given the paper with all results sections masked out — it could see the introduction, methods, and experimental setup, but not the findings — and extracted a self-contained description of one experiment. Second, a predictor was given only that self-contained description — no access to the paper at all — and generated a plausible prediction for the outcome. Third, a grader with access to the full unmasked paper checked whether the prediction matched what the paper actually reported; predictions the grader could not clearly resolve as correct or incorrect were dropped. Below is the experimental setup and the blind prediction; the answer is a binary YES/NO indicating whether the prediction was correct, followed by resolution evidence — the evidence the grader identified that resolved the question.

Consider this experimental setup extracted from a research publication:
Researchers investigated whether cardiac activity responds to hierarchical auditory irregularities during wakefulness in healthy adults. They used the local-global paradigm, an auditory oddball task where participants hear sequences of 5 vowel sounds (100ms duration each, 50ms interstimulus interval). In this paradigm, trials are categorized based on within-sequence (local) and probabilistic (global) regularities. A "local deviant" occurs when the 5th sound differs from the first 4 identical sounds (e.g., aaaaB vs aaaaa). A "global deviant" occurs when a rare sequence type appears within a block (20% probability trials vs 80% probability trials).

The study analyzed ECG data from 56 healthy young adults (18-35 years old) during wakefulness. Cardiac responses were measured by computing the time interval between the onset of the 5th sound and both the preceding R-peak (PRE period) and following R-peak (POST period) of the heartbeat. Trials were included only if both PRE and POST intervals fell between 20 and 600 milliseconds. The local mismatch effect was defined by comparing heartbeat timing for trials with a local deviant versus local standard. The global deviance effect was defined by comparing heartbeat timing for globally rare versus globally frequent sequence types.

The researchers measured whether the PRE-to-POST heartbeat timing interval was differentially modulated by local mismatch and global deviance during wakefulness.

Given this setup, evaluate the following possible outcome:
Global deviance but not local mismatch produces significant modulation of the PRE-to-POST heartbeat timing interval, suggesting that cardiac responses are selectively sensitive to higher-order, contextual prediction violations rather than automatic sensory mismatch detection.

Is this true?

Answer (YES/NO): NO